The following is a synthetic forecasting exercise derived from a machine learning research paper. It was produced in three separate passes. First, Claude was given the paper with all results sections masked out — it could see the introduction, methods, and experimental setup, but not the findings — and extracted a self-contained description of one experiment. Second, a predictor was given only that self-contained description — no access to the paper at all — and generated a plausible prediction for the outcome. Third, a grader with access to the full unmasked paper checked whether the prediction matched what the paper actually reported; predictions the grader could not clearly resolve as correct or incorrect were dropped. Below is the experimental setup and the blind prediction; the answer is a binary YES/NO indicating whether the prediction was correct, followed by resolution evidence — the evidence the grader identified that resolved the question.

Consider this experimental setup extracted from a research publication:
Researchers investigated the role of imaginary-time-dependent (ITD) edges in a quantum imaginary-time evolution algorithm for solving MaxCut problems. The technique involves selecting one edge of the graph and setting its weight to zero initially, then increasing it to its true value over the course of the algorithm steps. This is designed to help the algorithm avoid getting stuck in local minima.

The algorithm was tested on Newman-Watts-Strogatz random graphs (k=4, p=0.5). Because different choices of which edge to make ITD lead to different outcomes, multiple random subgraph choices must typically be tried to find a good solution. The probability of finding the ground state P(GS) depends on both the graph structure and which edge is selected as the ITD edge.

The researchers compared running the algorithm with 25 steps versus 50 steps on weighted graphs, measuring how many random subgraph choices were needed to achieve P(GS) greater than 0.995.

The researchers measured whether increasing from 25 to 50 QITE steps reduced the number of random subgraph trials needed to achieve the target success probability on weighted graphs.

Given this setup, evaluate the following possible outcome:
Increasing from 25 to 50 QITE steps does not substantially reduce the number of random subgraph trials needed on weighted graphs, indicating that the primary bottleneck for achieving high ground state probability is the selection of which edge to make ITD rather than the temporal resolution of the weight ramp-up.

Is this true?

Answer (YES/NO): NO